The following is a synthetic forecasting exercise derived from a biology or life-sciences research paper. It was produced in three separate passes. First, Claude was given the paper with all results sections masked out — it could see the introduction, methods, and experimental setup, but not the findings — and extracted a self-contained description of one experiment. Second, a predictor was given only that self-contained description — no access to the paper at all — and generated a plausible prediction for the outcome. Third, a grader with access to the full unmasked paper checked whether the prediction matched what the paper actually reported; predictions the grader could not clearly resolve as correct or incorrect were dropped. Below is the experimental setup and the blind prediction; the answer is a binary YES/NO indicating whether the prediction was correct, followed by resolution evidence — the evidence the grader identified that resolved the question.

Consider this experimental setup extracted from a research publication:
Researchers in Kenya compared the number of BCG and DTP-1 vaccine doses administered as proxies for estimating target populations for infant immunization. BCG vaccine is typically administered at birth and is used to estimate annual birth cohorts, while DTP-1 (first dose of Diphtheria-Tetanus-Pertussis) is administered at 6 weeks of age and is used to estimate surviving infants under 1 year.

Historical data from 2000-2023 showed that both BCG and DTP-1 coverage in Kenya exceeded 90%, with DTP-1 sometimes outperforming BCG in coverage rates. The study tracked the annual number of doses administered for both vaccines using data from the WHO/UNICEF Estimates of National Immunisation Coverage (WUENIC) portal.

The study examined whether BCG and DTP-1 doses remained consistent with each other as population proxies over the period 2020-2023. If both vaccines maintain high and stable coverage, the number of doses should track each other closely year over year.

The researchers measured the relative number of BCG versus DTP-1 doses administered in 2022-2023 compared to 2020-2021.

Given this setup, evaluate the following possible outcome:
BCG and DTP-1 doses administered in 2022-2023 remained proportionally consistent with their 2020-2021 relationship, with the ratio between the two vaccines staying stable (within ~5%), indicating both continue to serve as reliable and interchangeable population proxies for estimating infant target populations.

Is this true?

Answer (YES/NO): NO